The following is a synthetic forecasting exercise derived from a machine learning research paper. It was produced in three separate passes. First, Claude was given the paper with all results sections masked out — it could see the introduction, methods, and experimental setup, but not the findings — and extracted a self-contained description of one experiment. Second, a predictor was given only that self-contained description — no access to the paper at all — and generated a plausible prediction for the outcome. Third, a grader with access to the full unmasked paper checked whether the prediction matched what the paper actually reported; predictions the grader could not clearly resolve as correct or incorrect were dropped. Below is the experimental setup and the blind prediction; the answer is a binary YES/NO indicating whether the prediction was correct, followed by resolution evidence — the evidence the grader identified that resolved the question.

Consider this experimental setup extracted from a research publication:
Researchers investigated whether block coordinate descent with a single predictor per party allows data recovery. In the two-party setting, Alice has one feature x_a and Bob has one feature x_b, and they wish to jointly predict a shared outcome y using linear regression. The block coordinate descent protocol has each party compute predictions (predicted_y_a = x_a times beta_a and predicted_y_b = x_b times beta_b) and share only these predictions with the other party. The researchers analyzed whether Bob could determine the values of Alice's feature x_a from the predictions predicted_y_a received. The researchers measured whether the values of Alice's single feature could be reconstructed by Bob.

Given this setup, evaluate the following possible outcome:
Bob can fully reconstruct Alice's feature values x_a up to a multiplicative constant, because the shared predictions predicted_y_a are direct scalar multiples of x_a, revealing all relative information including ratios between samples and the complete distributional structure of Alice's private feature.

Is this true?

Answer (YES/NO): YES